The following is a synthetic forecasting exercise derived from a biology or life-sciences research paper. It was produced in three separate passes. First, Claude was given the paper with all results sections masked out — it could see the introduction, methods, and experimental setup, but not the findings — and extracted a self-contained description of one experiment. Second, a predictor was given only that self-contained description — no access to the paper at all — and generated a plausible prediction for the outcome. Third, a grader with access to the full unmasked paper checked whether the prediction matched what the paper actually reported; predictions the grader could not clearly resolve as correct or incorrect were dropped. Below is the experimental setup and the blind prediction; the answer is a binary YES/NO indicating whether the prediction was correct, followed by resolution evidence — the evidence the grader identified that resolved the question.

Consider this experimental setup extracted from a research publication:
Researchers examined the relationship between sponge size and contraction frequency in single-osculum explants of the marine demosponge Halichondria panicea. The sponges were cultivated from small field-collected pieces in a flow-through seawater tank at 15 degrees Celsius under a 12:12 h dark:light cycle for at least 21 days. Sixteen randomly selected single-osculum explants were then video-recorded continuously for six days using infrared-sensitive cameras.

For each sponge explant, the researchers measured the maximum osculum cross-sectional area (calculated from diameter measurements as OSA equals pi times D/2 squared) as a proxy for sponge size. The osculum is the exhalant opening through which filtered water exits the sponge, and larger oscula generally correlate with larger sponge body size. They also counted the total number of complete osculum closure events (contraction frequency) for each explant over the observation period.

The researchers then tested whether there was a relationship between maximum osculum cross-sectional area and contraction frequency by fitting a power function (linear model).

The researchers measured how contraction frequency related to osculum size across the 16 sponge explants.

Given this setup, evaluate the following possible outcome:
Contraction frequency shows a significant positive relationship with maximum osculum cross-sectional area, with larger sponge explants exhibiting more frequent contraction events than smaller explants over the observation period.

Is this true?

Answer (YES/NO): NO